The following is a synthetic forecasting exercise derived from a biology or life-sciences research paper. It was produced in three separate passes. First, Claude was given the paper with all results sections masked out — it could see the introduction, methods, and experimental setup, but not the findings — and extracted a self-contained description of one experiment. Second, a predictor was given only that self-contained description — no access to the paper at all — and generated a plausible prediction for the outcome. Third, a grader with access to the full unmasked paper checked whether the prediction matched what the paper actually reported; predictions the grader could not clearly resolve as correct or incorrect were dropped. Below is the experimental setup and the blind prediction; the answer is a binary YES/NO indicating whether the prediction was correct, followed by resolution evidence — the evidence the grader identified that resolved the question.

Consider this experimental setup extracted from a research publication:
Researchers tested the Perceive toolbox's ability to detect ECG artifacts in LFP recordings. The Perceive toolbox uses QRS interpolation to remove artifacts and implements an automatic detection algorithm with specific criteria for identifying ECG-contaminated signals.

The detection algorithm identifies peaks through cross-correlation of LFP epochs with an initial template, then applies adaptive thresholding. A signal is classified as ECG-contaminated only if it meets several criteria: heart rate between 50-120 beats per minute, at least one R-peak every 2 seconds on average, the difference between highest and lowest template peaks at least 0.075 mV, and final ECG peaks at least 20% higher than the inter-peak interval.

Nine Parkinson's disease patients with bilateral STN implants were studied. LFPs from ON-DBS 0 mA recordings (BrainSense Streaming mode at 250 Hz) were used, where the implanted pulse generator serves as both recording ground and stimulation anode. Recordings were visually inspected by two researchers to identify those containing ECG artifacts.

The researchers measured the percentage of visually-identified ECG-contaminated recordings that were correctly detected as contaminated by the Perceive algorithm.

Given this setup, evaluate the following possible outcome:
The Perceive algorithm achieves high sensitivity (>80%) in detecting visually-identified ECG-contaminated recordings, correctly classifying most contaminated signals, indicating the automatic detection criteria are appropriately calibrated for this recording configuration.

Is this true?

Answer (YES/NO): NO